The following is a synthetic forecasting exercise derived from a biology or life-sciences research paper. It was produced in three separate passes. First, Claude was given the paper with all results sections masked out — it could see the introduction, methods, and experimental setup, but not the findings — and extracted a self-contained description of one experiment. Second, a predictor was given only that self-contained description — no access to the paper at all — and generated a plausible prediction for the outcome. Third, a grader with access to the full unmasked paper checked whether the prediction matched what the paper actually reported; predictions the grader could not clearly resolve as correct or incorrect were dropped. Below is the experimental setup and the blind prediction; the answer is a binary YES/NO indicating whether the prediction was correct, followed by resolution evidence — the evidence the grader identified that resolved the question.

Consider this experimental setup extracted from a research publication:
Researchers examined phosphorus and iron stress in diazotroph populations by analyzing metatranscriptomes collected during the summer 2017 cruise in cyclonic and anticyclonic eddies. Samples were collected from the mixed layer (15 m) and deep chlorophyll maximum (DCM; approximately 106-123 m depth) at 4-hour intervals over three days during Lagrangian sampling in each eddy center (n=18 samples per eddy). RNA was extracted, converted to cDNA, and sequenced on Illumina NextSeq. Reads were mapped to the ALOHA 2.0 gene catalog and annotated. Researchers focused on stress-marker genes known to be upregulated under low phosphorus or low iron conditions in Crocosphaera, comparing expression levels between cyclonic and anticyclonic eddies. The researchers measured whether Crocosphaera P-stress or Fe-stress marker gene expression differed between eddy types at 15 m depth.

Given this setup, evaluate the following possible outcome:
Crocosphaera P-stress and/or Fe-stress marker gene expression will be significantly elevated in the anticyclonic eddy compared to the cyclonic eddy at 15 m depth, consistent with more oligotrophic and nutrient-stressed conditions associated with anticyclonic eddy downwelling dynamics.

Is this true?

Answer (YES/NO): NO